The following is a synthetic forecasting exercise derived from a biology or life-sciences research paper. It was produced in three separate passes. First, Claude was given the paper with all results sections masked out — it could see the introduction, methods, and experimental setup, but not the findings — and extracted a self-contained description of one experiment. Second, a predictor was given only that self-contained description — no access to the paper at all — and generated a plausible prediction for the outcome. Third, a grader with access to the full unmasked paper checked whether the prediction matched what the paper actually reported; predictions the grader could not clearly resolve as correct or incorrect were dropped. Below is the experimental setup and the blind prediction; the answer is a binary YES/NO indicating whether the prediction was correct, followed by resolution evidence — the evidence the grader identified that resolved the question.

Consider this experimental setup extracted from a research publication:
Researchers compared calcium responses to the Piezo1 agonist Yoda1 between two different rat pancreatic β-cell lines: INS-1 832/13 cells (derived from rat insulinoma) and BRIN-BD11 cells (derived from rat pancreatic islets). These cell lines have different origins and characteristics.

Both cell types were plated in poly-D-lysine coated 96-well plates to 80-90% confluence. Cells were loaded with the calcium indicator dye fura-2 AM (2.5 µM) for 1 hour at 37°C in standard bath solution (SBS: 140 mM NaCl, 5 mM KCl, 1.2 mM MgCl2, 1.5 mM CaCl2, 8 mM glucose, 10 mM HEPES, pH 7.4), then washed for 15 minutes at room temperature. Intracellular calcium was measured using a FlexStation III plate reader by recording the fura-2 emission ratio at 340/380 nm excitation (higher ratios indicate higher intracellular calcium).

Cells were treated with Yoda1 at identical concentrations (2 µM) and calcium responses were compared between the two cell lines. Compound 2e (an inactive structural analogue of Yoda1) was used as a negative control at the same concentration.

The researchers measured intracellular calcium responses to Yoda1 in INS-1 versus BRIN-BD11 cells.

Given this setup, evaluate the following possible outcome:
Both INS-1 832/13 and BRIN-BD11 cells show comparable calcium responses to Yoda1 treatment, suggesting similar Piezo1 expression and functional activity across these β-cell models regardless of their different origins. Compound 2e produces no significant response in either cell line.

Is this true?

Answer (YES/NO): NO